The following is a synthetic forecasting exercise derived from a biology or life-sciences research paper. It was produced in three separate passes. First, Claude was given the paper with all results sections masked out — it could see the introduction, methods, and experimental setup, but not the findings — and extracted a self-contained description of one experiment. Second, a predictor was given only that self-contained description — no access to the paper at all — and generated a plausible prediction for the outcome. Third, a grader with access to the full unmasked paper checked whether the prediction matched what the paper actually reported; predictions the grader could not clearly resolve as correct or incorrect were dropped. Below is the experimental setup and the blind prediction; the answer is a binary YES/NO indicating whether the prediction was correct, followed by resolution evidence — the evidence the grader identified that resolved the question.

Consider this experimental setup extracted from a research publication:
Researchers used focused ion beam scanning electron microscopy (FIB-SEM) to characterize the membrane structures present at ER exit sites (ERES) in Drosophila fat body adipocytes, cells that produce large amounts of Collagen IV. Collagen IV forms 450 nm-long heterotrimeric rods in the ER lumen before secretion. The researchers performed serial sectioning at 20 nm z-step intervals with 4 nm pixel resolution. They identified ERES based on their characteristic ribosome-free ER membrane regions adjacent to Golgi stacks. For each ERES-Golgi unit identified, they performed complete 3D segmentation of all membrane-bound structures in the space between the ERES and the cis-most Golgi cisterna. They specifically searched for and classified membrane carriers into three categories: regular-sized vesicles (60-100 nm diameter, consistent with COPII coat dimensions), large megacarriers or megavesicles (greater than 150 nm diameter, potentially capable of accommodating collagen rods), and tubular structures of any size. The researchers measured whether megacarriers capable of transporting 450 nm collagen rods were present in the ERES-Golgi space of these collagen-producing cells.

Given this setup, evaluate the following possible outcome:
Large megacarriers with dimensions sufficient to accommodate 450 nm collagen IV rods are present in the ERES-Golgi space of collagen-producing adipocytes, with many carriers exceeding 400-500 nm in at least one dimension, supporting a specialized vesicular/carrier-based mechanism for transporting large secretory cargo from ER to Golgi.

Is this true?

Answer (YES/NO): NO